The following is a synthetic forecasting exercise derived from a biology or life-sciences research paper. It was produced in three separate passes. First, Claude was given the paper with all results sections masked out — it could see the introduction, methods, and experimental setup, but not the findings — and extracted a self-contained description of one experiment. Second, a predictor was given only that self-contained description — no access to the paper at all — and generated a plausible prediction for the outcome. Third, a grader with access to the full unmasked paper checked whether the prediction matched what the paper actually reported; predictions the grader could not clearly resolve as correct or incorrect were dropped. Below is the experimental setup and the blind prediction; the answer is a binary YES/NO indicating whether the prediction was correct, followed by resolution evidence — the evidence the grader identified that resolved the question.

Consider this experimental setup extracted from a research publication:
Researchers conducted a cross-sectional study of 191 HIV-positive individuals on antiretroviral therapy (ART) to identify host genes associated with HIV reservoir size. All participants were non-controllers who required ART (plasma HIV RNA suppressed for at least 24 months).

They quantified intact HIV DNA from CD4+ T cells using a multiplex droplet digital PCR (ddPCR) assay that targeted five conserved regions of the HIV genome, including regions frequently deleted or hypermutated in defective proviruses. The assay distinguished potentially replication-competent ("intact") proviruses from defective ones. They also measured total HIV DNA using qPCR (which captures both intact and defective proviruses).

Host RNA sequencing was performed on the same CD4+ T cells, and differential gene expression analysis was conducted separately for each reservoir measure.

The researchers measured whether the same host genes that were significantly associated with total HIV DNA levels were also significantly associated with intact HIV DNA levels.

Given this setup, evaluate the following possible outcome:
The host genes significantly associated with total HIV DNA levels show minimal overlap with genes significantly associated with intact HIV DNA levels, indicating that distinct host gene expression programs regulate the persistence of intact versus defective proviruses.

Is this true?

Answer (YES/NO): YES